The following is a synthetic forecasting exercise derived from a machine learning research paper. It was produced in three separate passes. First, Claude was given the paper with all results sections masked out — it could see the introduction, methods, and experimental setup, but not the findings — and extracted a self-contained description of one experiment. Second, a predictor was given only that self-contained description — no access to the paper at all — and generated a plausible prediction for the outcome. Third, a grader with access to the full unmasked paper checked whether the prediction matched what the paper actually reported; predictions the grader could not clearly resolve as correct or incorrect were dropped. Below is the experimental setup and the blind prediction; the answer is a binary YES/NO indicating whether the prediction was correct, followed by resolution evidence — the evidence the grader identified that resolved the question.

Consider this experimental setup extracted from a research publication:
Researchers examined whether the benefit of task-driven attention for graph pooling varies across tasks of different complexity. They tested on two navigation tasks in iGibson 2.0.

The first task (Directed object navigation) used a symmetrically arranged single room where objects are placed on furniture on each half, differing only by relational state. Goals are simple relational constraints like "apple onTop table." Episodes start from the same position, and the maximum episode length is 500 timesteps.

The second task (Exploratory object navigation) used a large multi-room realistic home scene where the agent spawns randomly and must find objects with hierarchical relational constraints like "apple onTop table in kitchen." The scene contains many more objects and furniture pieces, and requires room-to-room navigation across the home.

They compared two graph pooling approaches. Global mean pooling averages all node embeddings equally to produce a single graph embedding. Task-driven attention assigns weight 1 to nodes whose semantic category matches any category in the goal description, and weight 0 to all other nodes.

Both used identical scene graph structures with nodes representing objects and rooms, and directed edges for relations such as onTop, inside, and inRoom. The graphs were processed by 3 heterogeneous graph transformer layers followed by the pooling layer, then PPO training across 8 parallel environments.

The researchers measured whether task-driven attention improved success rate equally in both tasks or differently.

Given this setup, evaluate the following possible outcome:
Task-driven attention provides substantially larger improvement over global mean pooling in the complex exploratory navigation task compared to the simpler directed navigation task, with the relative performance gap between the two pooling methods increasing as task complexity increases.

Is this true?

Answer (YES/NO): YES